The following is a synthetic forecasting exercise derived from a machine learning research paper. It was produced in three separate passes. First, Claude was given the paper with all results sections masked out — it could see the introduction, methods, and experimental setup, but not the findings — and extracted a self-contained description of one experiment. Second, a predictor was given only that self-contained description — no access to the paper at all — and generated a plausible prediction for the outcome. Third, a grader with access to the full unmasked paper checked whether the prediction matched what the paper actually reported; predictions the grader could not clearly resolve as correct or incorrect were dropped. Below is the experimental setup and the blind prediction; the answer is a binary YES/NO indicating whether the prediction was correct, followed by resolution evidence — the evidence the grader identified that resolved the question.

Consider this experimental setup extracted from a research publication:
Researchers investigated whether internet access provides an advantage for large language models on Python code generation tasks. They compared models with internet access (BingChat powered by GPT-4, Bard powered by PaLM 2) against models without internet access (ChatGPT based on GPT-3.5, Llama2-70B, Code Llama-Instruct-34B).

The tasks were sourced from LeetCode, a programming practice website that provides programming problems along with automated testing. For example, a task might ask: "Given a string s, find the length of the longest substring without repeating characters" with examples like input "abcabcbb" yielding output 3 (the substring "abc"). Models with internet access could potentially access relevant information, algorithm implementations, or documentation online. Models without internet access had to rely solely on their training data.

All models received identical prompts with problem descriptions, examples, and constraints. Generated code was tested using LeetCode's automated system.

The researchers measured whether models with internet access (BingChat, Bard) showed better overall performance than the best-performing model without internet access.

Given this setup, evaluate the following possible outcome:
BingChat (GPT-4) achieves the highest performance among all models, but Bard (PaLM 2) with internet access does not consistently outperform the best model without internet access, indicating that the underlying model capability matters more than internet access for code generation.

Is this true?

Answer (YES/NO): NO